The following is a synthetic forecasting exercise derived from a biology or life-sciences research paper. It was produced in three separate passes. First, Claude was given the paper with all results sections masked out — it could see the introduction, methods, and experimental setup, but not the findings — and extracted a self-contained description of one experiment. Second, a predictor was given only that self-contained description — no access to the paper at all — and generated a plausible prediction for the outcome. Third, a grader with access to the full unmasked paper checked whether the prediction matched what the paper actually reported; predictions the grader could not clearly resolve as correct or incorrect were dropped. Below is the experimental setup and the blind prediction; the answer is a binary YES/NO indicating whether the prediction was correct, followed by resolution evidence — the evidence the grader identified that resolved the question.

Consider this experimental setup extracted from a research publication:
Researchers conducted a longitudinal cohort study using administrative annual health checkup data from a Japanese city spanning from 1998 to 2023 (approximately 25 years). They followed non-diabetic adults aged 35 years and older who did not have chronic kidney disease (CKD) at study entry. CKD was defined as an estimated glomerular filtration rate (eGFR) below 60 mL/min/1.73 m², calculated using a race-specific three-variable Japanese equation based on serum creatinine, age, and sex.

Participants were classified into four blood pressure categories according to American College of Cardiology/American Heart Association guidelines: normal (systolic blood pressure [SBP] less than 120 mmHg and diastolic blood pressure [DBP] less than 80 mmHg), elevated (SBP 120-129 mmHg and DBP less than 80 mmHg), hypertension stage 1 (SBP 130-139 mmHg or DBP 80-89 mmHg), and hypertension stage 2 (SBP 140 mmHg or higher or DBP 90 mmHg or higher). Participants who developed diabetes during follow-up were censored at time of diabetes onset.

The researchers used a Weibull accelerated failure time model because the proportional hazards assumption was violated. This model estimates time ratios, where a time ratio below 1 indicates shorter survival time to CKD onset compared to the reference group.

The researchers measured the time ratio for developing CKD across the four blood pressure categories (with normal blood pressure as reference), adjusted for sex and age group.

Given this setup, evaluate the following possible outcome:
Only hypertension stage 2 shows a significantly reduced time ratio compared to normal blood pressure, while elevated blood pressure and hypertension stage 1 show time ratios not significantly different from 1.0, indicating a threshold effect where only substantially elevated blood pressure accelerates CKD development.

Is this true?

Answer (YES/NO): NO